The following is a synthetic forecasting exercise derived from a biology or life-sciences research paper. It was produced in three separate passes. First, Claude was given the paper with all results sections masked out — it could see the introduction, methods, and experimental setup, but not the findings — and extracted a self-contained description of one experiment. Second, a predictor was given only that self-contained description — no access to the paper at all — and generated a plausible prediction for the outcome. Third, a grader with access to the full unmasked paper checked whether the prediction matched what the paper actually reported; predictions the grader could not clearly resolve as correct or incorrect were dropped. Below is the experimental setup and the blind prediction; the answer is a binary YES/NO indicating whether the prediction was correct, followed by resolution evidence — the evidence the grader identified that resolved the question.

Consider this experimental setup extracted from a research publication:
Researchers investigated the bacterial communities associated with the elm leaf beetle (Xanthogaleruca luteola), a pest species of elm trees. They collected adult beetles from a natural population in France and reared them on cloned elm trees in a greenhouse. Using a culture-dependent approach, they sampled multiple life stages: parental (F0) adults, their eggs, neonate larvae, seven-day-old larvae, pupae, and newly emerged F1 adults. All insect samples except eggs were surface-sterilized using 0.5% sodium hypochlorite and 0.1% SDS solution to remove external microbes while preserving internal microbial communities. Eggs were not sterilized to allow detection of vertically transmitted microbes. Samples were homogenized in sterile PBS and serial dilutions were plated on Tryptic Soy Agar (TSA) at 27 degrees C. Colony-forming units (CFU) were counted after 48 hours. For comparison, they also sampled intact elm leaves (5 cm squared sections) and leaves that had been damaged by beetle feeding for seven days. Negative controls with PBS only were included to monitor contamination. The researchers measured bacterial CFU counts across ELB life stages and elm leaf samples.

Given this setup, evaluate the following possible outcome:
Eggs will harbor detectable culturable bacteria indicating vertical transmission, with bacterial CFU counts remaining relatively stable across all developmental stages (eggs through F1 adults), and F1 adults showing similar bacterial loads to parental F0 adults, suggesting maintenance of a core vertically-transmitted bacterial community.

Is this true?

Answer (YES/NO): NO